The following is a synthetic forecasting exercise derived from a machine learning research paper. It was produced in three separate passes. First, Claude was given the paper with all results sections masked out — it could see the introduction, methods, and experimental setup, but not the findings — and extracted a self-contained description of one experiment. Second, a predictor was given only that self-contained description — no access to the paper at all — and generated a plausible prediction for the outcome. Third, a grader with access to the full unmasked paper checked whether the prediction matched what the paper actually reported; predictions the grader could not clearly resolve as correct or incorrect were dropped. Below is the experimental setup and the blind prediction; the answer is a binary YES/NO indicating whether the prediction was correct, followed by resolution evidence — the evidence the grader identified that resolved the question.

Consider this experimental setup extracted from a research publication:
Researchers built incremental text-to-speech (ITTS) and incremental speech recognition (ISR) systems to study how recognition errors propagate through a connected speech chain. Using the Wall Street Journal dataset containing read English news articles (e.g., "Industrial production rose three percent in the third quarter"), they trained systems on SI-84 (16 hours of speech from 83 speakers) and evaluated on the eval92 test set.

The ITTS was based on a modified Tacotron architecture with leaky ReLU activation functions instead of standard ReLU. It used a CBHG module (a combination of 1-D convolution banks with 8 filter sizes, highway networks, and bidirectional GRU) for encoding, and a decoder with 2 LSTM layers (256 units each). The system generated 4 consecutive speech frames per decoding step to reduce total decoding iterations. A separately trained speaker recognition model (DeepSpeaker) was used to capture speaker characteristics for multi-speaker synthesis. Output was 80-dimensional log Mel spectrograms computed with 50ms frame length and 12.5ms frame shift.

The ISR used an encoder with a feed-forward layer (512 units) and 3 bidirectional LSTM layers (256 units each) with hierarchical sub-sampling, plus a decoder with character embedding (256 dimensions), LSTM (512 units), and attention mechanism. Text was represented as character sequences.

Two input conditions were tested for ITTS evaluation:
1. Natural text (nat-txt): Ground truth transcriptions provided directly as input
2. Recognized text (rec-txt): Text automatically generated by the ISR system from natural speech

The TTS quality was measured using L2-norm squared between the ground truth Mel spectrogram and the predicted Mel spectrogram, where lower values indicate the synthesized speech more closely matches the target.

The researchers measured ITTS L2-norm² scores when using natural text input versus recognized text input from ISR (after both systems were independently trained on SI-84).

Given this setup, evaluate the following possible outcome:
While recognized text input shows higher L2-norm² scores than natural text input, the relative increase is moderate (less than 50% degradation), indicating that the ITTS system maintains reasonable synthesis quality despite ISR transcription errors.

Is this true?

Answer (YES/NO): NO